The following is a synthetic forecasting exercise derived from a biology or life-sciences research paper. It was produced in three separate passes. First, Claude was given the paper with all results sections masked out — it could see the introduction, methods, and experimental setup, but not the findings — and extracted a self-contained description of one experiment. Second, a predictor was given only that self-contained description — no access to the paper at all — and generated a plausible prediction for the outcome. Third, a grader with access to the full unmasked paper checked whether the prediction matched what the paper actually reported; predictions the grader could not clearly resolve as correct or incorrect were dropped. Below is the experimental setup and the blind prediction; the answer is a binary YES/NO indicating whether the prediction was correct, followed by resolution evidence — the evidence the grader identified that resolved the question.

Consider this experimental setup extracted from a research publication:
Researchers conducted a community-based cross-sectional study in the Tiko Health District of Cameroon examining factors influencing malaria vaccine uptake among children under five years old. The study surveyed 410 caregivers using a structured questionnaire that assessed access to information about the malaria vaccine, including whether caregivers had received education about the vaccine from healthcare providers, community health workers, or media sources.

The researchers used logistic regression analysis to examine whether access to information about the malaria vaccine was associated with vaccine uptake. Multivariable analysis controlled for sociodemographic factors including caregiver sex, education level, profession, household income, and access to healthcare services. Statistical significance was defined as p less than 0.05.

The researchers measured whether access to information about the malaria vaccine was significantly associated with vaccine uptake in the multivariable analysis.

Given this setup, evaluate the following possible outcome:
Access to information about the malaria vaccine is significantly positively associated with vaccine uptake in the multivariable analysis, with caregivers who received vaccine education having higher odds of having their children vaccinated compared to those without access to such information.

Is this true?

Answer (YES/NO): YES